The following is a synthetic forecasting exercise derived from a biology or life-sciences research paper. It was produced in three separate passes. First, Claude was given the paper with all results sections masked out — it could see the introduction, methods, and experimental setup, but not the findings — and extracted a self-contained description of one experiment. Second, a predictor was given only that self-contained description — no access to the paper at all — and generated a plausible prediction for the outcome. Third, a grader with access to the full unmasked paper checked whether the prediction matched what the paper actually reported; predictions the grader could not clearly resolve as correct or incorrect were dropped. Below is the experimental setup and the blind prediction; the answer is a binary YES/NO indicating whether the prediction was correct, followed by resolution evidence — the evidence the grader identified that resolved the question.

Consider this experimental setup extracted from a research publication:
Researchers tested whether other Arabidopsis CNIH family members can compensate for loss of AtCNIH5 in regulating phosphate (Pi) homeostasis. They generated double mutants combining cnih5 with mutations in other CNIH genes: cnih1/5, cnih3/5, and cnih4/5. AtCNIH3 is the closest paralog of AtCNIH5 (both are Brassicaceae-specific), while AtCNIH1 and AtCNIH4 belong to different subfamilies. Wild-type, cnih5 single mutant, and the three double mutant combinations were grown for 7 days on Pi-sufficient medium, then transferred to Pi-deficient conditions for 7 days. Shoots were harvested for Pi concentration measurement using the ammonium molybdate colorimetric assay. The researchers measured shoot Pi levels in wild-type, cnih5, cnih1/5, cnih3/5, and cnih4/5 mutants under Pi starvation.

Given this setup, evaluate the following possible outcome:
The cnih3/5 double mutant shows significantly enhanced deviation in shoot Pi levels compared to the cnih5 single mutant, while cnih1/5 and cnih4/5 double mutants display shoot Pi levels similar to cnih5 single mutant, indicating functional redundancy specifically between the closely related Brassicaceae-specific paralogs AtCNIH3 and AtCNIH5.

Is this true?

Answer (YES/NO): NO